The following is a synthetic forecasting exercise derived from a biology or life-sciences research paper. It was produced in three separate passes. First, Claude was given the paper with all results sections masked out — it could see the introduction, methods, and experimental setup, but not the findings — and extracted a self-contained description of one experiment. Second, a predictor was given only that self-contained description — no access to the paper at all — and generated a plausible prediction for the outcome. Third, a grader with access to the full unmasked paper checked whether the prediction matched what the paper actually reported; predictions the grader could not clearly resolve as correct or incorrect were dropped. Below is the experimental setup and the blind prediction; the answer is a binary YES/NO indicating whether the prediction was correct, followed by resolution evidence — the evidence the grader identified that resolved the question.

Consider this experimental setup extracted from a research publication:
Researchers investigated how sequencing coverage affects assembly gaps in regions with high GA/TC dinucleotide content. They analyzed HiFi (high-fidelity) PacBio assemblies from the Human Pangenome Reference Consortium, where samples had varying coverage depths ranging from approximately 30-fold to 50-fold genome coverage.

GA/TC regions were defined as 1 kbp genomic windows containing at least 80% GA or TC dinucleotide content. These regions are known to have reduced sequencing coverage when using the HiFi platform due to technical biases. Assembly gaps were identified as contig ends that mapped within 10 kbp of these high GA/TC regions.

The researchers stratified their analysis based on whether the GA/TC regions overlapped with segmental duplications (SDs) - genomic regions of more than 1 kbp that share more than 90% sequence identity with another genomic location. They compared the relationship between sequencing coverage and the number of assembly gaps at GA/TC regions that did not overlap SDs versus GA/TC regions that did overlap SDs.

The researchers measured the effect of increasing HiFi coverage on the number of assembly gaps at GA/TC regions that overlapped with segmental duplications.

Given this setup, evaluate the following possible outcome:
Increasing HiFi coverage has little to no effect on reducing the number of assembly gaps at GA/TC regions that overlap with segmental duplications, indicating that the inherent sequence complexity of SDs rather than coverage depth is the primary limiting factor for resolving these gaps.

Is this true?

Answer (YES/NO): YES